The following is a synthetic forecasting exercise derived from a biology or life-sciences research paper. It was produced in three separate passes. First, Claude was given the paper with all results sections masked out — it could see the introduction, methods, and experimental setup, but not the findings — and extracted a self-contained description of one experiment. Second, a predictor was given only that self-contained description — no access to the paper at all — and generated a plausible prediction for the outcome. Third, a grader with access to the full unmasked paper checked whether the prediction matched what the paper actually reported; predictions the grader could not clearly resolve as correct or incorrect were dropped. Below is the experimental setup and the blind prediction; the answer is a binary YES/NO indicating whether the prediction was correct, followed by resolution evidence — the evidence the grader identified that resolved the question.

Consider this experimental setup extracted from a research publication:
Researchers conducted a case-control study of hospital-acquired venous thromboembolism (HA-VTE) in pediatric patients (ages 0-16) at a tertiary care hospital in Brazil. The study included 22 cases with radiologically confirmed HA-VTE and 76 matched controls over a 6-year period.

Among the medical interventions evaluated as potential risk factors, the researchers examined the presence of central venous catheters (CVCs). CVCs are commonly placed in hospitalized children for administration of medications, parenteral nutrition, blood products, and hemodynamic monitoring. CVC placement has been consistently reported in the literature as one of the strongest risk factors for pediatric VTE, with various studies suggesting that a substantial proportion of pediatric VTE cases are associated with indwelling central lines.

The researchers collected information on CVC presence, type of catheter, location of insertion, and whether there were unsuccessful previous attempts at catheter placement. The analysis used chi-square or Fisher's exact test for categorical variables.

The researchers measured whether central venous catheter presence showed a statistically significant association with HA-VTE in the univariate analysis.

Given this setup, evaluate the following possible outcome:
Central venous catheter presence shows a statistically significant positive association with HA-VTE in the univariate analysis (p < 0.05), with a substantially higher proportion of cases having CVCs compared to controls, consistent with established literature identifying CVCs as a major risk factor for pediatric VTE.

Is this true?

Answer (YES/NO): YES